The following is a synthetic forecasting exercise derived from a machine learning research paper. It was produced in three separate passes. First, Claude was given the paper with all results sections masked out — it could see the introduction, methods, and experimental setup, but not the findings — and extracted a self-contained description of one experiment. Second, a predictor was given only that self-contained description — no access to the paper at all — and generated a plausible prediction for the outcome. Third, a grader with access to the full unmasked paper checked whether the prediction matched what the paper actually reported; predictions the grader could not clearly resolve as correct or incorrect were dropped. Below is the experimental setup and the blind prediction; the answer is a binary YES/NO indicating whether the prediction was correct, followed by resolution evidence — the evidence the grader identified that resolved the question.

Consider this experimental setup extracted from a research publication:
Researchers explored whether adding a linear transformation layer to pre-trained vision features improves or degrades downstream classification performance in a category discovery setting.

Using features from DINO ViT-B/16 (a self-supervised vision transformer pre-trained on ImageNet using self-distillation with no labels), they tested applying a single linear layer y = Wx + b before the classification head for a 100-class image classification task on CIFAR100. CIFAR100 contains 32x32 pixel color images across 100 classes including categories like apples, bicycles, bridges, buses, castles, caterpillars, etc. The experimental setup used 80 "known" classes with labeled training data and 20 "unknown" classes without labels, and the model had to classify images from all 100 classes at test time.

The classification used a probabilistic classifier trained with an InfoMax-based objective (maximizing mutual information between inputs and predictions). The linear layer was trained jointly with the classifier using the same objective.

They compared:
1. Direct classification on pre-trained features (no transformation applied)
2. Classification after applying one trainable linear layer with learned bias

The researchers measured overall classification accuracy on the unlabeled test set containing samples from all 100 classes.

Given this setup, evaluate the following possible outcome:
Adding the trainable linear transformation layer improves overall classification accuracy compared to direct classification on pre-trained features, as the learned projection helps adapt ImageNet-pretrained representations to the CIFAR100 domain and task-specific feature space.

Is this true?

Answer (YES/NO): NO